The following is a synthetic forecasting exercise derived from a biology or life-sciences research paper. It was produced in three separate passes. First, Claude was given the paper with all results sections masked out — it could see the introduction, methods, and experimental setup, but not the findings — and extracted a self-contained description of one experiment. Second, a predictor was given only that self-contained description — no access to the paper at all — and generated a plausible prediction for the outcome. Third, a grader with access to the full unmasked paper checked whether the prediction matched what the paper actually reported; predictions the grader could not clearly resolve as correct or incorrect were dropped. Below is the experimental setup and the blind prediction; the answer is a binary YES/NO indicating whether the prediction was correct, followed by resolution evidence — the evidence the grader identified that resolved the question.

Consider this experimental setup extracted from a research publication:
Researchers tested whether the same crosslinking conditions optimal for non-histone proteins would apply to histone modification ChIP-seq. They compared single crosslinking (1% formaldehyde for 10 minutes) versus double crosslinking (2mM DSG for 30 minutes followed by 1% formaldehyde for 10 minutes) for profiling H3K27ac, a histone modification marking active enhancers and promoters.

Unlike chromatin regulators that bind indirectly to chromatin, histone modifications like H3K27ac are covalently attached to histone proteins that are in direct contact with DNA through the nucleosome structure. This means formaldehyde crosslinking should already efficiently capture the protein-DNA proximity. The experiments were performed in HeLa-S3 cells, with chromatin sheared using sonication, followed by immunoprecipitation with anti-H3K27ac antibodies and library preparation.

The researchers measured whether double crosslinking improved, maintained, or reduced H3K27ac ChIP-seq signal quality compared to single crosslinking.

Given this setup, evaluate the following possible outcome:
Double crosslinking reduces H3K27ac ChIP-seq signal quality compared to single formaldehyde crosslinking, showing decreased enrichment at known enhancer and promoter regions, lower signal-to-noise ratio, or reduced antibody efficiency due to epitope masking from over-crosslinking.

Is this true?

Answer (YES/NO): NO